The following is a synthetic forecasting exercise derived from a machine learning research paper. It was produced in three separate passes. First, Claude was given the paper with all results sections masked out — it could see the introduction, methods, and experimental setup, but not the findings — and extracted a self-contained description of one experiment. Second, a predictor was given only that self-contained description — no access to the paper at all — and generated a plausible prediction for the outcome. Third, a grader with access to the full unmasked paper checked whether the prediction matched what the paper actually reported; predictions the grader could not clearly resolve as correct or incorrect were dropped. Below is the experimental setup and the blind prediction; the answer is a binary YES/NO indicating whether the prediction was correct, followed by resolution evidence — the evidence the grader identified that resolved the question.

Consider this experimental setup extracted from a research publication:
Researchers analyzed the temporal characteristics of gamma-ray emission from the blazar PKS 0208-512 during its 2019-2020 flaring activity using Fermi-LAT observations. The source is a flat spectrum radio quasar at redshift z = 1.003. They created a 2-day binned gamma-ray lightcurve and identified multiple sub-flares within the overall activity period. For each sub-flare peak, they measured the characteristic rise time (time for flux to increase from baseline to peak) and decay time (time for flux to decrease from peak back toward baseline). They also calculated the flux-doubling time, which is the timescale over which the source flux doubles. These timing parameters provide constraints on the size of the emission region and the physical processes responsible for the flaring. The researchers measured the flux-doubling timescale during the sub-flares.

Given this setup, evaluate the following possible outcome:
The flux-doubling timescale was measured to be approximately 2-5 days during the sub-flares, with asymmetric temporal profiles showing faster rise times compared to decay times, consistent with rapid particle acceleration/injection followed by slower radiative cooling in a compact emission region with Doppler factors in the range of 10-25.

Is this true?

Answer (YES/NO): NO